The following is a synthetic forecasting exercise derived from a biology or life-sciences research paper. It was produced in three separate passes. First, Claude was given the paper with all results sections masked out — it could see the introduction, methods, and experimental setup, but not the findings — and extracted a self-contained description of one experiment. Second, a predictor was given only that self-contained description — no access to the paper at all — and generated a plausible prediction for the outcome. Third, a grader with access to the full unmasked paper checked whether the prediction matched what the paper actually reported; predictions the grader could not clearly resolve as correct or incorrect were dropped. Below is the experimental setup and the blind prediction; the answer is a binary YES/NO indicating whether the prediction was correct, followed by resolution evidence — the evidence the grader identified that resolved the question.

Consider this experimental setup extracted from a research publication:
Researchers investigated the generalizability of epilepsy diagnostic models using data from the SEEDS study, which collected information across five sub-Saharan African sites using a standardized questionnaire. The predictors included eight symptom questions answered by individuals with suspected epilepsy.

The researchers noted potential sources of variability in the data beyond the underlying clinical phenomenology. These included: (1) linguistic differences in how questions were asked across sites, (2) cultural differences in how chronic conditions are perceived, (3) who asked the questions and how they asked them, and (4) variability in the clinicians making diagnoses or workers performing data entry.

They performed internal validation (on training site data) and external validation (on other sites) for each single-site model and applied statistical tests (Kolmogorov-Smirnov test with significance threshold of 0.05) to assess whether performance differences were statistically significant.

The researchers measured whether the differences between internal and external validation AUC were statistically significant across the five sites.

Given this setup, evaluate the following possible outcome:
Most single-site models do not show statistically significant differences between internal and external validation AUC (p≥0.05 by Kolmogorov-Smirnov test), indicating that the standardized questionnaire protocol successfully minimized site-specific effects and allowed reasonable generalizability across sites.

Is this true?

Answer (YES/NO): NO